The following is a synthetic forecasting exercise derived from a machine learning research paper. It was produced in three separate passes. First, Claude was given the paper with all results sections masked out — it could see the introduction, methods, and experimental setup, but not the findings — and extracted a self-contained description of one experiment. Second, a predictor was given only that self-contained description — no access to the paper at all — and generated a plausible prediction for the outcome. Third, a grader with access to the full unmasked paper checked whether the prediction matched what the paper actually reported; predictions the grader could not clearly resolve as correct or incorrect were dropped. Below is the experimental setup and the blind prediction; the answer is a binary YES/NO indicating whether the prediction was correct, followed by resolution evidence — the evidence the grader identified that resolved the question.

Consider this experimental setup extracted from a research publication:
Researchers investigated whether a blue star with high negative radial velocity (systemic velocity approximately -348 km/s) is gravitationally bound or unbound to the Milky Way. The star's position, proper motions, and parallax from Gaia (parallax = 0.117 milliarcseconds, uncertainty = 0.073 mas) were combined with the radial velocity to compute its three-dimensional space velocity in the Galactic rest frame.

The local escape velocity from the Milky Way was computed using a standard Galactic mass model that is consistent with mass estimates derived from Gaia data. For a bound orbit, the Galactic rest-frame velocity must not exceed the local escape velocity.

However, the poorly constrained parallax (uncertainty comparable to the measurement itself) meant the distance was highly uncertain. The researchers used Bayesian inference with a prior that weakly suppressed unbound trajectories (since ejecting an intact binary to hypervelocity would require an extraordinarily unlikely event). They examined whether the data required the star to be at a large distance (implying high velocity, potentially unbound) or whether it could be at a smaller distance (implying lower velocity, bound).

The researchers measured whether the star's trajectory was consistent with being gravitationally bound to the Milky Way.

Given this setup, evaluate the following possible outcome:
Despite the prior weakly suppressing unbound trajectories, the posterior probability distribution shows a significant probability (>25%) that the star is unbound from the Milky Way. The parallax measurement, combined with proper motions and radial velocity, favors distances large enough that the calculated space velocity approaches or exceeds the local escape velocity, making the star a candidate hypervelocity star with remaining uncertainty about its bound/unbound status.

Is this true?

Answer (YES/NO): NO